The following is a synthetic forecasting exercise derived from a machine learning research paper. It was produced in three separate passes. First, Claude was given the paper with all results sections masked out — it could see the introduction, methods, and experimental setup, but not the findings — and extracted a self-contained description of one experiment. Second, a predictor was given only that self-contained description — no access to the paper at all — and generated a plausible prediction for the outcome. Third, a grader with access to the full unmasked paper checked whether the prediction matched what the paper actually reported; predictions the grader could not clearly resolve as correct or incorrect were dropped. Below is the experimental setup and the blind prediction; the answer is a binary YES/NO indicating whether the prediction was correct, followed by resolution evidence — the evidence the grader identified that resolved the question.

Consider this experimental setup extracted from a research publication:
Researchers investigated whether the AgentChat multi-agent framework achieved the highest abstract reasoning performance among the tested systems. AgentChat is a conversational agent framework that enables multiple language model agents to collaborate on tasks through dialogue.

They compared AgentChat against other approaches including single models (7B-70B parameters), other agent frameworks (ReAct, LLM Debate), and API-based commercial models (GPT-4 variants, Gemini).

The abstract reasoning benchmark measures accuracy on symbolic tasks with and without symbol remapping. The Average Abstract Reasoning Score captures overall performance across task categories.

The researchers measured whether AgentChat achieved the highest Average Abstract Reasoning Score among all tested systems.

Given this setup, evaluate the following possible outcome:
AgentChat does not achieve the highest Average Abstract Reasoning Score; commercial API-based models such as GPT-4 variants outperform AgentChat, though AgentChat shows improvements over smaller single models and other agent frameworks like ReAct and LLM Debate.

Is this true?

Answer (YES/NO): NO